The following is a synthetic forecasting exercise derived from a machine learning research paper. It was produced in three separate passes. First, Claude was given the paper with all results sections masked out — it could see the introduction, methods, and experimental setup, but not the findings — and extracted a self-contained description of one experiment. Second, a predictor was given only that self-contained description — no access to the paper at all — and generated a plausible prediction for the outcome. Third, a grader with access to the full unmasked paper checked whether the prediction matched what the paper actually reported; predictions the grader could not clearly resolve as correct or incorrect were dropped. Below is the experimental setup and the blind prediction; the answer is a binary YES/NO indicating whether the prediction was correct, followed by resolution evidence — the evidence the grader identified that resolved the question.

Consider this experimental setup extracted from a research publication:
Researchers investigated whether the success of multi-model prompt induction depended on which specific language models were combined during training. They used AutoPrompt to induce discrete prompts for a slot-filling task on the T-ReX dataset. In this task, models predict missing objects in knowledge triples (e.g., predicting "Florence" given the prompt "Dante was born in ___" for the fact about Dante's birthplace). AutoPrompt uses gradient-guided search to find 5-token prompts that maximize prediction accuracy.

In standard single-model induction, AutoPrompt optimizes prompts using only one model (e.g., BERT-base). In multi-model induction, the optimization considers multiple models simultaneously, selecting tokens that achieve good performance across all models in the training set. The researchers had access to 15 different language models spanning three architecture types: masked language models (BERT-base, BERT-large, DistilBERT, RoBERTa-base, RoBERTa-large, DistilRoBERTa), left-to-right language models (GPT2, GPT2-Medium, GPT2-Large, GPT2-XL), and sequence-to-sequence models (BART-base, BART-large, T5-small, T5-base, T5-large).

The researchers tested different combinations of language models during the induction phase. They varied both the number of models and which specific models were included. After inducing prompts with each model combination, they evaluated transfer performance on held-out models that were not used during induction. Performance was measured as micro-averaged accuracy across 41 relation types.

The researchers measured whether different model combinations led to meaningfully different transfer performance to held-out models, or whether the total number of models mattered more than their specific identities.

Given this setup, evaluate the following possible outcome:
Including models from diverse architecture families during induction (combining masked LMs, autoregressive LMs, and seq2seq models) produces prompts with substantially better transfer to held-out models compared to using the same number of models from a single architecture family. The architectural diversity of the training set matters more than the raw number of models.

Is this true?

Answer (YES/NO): NO